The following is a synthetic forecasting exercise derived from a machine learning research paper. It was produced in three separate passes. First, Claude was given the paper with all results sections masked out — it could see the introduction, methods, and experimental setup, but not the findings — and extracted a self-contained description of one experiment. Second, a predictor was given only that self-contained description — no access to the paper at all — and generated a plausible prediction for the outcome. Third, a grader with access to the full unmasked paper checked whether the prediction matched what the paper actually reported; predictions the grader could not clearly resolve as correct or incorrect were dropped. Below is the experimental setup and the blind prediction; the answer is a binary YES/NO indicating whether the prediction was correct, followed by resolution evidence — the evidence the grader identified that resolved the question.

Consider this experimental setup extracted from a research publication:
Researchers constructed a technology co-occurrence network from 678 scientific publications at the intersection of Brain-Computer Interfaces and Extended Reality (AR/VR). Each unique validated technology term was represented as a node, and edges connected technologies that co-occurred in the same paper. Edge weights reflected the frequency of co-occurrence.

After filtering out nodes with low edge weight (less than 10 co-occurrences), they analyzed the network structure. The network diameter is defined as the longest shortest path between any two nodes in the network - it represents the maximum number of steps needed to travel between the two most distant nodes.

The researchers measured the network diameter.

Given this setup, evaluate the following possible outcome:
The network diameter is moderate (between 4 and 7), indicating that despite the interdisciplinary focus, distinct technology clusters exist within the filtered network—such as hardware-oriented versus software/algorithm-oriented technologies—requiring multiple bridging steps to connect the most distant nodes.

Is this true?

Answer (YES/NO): NO